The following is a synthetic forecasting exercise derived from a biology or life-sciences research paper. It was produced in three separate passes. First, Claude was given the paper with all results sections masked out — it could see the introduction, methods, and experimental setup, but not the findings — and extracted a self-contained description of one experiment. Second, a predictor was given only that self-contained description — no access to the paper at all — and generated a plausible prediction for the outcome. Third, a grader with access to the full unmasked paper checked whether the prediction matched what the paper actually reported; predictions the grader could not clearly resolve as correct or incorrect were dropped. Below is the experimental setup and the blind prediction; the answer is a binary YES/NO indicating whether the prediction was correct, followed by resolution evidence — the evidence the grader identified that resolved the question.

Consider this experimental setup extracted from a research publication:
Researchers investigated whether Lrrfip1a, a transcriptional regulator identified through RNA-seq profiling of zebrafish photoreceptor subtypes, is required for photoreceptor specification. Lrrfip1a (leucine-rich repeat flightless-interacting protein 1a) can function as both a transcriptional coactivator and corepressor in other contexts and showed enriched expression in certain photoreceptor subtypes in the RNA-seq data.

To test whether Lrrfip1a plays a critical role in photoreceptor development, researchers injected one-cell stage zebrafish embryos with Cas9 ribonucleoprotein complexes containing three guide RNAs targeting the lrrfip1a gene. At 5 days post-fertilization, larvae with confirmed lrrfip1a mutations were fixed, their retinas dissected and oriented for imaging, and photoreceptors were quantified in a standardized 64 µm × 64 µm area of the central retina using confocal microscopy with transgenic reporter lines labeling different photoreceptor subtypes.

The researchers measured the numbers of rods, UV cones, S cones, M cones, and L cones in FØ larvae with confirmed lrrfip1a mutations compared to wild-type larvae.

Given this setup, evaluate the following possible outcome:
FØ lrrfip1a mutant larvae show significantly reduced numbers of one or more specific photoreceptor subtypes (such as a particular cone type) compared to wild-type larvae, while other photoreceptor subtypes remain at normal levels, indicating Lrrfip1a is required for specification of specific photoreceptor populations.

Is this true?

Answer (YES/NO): NO